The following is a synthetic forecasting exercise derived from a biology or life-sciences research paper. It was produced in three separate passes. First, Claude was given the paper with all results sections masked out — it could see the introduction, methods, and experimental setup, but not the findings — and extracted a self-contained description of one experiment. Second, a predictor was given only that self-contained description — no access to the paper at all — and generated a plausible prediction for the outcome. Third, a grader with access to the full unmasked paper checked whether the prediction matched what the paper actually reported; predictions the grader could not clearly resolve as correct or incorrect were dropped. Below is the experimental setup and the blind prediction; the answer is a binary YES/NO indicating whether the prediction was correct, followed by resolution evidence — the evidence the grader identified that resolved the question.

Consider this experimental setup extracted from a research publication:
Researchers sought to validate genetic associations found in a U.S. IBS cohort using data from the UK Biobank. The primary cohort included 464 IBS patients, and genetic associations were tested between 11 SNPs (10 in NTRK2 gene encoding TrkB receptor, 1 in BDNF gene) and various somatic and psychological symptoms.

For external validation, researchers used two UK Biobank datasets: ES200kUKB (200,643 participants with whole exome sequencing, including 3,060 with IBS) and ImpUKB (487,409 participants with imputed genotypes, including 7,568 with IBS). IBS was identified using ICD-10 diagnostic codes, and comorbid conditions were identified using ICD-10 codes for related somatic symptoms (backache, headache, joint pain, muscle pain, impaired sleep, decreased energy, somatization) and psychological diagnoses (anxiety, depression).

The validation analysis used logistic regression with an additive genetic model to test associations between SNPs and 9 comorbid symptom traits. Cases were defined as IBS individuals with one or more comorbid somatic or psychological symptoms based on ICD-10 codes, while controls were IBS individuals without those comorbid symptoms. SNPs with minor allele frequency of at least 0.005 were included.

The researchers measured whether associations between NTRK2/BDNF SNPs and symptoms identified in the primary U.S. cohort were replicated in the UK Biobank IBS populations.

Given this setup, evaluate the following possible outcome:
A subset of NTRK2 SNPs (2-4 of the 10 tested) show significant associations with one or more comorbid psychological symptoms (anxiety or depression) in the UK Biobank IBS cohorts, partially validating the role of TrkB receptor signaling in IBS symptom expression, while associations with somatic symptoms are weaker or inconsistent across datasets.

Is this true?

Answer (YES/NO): NO